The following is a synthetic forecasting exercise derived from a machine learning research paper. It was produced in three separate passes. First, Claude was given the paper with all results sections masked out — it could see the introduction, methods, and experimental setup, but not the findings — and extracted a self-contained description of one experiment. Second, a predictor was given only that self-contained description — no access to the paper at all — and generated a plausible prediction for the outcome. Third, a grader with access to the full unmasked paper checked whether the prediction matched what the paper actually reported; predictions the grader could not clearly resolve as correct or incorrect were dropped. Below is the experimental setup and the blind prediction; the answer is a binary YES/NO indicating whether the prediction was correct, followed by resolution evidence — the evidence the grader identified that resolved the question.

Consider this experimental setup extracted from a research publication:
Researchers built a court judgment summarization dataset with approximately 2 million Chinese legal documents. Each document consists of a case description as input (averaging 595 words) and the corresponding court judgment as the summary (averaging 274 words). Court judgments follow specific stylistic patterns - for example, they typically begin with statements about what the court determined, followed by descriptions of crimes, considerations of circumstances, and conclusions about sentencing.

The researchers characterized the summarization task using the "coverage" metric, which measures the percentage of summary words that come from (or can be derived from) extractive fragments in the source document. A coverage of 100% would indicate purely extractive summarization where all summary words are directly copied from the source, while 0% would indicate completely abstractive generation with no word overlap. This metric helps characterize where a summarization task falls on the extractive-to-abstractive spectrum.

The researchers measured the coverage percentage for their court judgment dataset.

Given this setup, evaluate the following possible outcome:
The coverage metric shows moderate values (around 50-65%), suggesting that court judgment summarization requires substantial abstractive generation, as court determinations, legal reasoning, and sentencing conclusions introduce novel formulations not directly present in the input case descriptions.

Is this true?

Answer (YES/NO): NO